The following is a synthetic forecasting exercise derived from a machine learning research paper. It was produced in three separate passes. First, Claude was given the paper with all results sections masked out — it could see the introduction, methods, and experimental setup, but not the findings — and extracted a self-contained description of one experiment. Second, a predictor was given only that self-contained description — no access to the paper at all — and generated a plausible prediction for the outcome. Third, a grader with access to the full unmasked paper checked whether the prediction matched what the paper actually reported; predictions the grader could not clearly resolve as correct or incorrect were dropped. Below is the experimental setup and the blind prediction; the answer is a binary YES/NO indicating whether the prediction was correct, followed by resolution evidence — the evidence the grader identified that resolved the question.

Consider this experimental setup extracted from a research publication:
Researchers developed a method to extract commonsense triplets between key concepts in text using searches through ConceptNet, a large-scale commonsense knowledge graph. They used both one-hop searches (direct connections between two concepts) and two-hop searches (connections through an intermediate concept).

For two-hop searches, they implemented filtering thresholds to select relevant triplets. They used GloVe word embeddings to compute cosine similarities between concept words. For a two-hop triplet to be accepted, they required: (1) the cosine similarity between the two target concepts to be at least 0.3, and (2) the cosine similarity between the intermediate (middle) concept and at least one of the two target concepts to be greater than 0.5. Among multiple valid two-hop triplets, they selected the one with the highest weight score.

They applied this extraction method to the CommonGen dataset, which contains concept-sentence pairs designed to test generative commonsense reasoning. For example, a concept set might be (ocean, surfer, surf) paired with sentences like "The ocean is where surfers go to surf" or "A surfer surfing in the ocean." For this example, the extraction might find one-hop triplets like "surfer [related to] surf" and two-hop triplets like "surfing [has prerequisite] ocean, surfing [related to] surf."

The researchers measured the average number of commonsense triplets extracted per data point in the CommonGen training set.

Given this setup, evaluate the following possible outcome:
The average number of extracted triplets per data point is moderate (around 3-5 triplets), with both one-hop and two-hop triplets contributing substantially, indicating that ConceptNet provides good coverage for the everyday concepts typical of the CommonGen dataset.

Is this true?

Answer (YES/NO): YES